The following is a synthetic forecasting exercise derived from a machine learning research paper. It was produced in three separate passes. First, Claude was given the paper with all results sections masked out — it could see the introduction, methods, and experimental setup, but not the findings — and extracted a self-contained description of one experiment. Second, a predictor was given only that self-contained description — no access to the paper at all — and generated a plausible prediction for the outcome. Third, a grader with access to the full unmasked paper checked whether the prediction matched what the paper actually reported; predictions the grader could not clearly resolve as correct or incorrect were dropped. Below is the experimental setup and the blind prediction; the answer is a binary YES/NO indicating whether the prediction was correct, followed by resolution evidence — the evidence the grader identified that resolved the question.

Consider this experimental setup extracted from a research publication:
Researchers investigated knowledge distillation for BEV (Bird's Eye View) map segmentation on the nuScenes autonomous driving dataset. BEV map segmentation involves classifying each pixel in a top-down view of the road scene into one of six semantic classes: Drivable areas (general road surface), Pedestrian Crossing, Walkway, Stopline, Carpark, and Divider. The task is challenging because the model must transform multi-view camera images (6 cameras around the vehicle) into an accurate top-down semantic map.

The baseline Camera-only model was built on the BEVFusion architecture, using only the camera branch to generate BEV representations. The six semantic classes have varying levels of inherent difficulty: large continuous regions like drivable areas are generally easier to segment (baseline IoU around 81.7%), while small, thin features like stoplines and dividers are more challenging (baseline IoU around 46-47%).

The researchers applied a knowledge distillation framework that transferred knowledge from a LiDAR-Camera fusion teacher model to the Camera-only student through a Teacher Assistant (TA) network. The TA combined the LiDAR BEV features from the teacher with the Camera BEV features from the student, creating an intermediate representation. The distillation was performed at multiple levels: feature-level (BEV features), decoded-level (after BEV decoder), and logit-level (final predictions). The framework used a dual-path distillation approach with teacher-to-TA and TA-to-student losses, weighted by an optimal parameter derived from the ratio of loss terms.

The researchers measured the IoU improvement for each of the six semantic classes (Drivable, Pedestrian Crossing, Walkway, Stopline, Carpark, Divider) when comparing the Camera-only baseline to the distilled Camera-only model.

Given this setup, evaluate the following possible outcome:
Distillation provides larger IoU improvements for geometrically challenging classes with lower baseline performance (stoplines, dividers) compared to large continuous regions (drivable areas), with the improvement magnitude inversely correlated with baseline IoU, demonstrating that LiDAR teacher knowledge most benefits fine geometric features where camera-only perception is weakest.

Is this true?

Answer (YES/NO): NO